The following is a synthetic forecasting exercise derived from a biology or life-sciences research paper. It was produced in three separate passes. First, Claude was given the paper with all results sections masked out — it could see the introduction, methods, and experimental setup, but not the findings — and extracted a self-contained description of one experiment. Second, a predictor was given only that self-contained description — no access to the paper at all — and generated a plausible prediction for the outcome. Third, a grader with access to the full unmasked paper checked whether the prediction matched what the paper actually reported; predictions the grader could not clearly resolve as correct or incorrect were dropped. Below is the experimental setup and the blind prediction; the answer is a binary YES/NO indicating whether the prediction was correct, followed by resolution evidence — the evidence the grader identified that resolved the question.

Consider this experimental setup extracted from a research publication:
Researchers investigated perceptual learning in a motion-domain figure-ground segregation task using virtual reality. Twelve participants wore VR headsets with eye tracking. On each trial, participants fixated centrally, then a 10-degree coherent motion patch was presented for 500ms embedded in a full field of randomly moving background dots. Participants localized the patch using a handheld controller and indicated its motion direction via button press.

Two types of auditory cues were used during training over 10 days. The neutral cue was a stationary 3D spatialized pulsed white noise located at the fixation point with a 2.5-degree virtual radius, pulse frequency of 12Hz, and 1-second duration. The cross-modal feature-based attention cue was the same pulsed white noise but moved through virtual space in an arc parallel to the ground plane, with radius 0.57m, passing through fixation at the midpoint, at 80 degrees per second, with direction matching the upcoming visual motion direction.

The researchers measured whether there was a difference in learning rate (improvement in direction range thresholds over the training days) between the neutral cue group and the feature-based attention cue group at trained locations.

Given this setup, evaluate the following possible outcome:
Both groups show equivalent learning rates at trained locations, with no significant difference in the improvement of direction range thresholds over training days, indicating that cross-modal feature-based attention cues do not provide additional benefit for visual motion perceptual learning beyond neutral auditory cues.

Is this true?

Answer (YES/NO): YES